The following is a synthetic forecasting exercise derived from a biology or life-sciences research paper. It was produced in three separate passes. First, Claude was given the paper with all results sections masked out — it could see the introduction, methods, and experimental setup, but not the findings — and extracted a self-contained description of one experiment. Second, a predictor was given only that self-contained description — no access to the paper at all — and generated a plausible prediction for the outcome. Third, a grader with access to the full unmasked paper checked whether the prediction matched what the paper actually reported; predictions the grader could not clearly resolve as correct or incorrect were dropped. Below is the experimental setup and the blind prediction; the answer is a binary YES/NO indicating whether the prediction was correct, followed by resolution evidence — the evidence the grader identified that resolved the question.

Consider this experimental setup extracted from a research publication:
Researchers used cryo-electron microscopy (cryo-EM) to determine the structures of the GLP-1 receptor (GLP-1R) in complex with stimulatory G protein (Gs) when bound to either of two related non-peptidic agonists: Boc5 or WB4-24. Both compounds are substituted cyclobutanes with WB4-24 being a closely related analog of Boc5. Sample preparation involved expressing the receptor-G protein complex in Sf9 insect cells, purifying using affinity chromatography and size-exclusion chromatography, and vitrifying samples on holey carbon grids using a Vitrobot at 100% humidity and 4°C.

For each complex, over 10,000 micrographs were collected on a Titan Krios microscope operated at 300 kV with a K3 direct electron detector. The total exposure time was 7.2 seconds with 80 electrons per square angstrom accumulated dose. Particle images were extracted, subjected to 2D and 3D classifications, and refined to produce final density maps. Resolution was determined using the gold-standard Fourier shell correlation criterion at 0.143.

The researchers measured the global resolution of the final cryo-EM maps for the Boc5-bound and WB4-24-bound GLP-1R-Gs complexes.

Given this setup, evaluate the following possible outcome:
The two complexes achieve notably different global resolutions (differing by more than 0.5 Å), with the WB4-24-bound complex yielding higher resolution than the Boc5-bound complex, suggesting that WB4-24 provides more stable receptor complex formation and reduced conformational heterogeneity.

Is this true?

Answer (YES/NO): NO